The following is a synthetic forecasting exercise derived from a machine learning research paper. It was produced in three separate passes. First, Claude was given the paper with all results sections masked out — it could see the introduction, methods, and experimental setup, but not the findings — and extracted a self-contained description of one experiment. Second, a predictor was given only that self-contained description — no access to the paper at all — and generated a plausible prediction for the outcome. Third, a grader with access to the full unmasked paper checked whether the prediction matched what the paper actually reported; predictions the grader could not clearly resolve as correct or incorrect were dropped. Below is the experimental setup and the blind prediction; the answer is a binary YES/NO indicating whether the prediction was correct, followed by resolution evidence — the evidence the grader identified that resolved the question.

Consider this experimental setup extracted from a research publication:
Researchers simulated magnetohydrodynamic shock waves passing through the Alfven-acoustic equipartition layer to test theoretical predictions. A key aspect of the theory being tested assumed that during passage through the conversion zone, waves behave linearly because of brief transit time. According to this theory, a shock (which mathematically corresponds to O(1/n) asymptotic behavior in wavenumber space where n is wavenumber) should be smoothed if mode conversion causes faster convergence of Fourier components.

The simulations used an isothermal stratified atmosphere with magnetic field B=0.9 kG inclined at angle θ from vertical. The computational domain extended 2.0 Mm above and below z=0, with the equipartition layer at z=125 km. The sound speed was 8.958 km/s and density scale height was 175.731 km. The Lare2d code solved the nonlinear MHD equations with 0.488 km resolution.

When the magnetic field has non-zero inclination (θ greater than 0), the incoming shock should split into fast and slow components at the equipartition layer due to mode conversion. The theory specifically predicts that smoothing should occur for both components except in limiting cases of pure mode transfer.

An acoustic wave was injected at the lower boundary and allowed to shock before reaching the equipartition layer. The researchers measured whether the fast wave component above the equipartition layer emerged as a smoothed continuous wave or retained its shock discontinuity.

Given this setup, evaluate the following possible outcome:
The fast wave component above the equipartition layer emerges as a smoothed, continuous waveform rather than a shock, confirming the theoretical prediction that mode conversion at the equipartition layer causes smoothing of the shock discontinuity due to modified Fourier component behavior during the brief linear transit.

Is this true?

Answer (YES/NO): NO